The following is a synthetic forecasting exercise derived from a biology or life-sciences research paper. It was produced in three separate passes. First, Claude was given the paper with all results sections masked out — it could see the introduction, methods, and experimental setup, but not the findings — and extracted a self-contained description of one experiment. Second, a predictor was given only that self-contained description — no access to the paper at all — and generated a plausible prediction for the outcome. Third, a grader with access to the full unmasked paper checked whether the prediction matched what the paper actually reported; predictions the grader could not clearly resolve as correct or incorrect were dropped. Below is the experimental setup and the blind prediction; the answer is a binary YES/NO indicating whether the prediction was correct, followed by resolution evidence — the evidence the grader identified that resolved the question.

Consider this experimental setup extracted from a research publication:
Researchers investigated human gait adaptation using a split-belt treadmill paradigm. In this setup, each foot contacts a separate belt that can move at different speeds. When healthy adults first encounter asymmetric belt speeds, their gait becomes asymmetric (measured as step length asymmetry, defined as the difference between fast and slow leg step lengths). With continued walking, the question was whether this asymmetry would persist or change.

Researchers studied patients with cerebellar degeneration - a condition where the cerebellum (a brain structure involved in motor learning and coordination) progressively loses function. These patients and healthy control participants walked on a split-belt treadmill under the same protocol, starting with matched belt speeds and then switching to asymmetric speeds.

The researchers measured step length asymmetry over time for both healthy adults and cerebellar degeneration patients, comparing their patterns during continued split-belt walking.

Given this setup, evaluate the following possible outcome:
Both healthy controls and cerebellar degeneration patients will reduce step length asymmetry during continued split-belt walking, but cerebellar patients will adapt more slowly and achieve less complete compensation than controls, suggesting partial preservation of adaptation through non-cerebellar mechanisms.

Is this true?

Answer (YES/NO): NO